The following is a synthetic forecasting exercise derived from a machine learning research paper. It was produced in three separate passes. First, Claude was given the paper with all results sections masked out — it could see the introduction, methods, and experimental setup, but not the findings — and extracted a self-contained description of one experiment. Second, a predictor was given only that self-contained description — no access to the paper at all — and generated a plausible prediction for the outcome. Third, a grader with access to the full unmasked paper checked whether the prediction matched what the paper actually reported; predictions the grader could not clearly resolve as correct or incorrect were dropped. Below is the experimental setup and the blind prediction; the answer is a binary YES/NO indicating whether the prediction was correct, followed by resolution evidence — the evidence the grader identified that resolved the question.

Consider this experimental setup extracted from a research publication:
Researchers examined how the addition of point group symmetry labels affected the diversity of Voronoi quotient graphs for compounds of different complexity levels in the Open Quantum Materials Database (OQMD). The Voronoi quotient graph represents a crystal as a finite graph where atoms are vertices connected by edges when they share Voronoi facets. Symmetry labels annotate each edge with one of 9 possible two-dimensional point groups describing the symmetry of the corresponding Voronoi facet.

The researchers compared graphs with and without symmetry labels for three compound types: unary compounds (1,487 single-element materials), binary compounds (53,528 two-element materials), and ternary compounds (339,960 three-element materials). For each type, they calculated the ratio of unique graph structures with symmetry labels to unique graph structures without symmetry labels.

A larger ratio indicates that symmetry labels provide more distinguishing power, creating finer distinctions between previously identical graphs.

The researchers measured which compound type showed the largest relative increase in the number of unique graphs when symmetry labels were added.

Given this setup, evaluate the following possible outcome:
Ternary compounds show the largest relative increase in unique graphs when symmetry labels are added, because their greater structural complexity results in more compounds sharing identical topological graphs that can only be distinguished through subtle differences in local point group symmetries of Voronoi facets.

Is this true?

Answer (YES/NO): NO